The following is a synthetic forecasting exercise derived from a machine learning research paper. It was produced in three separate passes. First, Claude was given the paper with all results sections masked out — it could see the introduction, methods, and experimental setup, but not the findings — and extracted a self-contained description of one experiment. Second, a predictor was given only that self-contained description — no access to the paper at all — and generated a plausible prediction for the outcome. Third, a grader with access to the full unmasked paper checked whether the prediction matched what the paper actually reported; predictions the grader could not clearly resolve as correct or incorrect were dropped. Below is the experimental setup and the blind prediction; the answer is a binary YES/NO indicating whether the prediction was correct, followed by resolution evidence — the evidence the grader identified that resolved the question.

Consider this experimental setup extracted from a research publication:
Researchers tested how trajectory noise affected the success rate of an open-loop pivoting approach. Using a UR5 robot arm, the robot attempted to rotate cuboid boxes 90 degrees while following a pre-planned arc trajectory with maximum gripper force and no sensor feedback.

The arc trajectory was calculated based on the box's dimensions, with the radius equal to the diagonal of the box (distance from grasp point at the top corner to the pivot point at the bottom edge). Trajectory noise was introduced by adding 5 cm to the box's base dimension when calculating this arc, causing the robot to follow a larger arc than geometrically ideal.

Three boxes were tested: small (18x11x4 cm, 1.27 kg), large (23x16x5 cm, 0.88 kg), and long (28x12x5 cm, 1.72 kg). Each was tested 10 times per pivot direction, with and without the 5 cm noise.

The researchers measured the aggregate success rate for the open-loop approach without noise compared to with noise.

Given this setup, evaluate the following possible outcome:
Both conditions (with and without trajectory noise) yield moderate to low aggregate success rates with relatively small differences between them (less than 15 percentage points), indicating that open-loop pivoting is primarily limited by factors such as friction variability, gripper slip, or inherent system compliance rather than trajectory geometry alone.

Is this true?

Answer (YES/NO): NO